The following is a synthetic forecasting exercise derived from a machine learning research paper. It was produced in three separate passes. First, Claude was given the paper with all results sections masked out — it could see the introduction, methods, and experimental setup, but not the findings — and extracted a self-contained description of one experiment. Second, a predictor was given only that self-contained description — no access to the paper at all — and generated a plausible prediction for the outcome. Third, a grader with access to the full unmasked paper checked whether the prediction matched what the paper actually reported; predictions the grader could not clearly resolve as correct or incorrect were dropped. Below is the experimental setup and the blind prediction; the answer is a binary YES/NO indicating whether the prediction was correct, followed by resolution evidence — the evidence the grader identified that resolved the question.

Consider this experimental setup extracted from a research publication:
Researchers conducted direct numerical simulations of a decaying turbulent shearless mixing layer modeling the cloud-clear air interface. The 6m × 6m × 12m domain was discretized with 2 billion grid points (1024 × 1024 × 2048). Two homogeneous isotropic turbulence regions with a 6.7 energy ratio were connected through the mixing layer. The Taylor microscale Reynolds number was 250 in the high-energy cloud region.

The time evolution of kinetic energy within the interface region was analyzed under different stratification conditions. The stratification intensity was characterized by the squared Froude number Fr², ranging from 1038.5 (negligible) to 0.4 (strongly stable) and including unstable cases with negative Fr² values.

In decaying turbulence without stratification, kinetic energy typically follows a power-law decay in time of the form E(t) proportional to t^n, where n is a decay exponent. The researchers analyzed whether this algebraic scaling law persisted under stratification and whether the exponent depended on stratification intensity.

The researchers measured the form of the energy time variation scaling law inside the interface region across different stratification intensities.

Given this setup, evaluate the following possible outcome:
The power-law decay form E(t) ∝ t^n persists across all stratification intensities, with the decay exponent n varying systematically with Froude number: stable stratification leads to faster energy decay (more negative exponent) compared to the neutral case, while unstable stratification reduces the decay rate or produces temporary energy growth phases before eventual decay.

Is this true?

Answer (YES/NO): NO